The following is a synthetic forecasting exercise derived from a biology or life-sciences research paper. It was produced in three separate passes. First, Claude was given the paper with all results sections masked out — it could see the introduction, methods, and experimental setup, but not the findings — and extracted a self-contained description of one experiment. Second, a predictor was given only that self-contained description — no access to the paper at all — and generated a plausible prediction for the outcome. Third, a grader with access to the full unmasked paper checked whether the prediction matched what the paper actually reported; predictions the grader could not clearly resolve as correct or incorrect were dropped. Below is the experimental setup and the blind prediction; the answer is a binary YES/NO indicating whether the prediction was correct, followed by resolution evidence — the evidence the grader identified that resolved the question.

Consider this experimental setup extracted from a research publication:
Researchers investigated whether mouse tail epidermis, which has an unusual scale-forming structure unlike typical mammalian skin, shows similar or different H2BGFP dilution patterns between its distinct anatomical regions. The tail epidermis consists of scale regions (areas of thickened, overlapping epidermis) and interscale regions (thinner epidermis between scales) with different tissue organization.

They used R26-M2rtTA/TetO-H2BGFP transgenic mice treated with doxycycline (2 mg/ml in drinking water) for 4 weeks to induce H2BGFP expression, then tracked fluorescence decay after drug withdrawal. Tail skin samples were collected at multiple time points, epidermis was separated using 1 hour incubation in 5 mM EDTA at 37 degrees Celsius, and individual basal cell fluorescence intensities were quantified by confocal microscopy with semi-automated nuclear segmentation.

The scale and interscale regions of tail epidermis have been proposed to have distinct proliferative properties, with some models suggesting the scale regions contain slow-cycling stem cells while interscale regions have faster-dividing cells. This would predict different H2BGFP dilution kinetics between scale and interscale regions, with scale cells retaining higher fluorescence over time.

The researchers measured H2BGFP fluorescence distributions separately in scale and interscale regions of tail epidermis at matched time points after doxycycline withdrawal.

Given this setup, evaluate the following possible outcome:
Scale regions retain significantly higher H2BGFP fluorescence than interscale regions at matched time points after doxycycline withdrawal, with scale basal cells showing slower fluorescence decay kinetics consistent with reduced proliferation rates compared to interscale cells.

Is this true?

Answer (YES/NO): NO